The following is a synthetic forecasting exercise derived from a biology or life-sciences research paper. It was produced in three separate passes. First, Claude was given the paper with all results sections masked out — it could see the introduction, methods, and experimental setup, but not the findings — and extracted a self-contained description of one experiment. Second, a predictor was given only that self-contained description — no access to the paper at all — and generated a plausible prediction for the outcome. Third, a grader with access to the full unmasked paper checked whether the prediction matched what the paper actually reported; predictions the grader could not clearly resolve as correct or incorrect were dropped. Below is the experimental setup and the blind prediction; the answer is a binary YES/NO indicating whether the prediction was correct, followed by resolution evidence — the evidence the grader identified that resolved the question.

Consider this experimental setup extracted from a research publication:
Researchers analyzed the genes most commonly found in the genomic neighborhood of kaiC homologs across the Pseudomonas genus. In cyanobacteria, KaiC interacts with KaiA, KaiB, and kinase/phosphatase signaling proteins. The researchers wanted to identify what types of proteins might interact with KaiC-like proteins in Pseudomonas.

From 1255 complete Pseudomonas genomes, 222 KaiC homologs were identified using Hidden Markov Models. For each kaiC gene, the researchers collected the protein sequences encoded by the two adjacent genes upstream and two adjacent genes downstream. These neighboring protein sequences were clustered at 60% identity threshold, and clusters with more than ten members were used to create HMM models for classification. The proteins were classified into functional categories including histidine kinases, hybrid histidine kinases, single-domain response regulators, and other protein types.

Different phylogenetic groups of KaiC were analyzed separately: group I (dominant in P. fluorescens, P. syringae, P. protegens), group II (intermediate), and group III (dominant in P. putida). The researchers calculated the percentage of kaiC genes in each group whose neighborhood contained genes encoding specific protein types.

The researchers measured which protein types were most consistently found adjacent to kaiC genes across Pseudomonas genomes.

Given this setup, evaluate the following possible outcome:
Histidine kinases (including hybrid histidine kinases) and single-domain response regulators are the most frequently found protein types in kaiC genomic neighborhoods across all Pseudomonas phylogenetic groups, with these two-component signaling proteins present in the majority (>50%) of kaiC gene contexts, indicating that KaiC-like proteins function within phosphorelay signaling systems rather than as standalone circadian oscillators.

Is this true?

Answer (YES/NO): NO